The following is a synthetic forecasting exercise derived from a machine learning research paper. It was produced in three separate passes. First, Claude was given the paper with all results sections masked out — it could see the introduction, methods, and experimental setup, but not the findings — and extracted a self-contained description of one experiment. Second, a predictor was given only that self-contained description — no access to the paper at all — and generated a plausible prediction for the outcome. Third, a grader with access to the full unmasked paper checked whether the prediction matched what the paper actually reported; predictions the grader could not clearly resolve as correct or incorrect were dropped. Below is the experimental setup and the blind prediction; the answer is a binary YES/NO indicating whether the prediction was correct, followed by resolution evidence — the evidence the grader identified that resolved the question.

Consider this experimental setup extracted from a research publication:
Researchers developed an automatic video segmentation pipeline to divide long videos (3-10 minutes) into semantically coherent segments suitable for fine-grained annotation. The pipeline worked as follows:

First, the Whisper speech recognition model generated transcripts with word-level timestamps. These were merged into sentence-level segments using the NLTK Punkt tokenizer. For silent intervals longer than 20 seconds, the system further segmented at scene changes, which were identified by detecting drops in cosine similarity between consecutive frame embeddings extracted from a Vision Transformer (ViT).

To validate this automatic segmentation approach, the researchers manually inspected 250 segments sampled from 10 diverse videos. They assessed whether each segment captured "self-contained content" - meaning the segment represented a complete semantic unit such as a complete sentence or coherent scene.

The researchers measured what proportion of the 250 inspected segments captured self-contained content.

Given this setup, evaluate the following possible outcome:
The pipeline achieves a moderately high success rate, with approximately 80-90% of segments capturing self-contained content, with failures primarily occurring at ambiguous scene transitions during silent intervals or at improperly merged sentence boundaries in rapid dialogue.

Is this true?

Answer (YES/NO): YES